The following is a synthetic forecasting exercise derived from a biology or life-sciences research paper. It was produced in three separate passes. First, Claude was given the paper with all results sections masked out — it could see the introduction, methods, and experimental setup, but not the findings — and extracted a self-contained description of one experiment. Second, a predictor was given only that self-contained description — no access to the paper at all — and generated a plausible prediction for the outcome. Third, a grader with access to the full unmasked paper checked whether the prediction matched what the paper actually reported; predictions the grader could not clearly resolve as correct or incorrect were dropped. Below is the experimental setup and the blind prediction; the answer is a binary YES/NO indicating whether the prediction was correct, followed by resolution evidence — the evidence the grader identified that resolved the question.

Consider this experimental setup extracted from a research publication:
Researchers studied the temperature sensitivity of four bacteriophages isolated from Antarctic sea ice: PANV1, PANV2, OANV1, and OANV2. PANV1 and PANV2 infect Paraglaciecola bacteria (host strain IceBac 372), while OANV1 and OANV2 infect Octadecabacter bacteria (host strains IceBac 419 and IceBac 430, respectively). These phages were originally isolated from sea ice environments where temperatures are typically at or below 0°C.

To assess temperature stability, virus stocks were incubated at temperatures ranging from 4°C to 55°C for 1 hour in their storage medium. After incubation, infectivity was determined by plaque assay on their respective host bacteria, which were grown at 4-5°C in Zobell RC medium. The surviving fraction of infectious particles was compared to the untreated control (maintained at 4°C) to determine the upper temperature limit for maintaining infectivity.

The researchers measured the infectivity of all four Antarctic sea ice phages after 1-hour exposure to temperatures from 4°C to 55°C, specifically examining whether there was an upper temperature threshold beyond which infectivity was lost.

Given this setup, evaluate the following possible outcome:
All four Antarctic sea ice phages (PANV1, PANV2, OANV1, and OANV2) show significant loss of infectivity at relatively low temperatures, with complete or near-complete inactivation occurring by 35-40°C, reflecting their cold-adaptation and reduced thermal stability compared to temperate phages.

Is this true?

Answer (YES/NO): NO